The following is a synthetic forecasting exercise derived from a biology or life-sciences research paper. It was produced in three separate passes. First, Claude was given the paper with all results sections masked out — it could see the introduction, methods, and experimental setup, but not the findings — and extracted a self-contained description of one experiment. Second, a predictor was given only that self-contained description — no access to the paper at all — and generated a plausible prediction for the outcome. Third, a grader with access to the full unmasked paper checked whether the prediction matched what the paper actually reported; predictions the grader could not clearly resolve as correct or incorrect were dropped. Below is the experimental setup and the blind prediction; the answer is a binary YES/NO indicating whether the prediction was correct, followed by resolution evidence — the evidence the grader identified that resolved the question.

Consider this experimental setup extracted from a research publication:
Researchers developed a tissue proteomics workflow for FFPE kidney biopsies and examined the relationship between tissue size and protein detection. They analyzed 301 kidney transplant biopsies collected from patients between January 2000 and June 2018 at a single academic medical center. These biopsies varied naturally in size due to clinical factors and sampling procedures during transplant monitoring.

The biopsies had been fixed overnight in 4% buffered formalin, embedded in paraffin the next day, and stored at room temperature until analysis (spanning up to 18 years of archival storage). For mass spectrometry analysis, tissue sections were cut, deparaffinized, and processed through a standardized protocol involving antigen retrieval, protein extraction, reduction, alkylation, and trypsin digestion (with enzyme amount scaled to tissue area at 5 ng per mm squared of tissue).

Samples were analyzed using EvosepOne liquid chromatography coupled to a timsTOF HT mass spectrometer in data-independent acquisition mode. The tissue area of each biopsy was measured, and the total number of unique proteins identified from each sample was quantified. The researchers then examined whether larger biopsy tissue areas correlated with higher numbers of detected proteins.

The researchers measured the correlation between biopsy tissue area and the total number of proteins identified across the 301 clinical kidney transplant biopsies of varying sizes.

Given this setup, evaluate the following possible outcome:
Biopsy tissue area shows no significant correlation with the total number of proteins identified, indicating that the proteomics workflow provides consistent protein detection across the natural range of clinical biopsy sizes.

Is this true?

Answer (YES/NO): NO